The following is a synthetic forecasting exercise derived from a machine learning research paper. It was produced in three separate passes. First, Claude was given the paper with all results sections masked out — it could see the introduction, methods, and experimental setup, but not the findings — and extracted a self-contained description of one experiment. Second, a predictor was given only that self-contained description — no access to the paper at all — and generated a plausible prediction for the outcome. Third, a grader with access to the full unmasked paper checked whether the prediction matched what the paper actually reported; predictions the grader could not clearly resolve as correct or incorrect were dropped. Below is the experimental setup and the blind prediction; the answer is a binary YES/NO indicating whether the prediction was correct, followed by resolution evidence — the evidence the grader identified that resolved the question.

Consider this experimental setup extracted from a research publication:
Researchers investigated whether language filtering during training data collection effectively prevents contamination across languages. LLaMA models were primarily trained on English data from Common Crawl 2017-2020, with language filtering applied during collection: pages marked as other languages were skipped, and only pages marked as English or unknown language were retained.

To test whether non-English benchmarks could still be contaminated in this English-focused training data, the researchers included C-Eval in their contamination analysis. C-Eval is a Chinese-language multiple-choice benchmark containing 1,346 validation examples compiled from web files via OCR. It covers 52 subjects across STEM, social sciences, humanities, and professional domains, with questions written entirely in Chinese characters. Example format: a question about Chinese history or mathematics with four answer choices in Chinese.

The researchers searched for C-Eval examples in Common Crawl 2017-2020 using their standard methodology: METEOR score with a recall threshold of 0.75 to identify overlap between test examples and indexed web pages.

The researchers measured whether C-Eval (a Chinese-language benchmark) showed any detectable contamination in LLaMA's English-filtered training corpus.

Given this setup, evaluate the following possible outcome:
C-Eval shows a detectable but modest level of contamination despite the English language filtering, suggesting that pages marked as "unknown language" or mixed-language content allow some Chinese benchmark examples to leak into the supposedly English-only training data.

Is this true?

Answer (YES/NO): NO